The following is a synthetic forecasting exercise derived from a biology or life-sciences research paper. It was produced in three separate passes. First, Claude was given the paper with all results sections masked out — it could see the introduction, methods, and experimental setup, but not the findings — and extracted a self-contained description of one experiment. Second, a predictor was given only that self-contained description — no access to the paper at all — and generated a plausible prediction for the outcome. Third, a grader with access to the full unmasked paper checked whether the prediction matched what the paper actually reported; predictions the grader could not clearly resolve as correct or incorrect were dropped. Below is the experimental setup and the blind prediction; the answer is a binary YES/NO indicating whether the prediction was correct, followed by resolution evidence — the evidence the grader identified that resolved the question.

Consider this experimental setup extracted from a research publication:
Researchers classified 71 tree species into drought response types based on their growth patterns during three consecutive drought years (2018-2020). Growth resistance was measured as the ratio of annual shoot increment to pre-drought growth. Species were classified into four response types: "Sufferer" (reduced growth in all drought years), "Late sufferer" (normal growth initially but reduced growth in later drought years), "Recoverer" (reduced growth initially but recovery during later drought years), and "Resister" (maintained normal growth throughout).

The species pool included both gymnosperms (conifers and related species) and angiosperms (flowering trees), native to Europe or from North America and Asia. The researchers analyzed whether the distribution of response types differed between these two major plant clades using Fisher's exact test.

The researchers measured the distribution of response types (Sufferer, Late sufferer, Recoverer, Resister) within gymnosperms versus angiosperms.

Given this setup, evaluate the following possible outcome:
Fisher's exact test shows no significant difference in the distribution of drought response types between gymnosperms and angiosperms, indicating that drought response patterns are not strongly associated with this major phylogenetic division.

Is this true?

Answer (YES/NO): YES